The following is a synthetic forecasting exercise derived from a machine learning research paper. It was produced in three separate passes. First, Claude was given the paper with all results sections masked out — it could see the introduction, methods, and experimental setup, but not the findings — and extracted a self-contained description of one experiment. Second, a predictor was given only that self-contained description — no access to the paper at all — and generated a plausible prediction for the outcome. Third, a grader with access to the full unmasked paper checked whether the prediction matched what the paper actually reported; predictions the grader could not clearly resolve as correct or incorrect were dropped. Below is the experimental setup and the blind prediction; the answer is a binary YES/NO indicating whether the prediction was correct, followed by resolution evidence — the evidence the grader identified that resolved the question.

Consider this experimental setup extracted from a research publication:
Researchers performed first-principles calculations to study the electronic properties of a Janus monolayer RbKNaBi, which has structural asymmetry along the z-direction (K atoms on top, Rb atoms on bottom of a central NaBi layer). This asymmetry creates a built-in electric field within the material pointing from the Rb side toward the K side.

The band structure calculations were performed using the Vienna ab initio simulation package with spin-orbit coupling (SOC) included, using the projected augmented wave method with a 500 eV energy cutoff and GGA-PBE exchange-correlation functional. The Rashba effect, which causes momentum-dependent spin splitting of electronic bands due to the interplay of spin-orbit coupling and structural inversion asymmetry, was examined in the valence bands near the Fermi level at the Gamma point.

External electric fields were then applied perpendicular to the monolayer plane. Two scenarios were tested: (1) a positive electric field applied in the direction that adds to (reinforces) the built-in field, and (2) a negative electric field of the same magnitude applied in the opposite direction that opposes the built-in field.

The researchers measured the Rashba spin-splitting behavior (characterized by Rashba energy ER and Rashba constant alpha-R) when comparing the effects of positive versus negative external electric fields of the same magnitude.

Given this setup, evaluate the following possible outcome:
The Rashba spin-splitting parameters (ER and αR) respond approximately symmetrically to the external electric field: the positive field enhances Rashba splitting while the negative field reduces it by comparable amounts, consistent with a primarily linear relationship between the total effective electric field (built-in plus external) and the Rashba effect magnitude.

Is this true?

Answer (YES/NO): NO